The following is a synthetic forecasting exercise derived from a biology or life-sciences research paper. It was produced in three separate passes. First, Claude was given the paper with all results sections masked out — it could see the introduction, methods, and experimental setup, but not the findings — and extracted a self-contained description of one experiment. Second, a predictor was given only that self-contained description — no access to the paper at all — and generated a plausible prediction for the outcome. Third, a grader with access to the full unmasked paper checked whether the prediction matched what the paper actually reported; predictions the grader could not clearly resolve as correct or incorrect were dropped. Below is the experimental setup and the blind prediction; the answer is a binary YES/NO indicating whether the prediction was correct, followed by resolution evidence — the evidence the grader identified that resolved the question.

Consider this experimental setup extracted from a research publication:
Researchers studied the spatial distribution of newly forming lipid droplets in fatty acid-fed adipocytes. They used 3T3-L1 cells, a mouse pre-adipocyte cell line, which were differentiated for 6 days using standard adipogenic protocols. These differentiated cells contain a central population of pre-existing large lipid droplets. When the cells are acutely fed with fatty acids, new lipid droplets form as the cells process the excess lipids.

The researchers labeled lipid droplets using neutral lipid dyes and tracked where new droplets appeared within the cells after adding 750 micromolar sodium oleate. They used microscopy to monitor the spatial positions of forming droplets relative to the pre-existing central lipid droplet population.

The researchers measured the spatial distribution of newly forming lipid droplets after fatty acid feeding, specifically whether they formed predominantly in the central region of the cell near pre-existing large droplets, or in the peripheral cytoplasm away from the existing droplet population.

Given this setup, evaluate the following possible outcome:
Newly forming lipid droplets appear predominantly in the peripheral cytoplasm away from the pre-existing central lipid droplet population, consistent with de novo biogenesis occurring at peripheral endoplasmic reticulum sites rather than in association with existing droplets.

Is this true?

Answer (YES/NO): YES